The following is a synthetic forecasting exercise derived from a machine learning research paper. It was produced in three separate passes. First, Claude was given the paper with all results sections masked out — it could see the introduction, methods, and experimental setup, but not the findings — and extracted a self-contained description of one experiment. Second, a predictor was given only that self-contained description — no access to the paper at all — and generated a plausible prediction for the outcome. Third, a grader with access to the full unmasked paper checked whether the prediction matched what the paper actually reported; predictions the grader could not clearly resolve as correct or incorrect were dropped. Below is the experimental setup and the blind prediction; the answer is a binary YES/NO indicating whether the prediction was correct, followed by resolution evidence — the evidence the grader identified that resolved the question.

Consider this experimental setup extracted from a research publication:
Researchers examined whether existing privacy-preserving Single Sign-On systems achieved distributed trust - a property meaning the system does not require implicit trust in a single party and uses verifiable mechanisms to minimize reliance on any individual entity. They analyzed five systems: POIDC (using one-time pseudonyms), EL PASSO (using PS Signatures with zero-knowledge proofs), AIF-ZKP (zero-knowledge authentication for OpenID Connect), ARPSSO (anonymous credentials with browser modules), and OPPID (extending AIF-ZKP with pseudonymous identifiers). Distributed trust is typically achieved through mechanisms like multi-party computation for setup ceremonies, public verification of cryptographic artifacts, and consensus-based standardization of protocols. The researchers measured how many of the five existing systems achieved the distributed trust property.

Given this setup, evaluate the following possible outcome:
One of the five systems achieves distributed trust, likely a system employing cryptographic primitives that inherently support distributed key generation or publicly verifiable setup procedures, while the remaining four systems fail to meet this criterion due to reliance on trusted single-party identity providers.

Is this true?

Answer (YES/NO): NO